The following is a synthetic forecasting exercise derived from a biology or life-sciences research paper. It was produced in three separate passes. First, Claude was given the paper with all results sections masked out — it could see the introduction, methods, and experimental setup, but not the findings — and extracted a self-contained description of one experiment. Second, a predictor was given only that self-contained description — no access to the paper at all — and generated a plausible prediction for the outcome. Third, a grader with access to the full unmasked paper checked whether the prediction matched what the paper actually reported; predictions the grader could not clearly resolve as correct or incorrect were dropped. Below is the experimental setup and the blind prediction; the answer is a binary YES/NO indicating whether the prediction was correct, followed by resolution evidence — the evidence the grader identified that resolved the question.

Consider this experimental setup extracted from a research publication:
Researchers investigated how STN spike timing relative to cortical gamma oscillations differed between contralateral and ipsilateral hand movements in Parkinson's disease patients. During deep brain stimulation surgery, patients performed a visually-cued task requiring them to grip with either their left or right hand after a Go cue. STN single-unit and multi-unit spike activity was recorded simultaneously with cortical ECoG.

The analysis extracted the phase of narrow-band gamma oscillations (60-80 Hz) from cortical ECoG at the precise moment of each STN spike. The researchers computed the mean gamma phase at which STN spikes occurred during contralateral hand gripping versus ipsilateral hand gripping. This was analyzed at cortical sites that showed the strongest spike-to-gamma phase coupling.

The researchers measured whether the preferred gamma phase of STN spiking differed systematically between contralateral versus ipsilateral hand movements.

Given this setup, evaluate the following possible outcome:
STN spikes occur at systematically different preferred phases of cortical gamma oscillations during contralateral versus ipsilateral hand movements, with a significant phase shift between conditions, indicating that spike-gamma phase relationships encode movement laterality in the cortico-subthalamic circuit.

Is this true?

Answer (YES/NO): YES